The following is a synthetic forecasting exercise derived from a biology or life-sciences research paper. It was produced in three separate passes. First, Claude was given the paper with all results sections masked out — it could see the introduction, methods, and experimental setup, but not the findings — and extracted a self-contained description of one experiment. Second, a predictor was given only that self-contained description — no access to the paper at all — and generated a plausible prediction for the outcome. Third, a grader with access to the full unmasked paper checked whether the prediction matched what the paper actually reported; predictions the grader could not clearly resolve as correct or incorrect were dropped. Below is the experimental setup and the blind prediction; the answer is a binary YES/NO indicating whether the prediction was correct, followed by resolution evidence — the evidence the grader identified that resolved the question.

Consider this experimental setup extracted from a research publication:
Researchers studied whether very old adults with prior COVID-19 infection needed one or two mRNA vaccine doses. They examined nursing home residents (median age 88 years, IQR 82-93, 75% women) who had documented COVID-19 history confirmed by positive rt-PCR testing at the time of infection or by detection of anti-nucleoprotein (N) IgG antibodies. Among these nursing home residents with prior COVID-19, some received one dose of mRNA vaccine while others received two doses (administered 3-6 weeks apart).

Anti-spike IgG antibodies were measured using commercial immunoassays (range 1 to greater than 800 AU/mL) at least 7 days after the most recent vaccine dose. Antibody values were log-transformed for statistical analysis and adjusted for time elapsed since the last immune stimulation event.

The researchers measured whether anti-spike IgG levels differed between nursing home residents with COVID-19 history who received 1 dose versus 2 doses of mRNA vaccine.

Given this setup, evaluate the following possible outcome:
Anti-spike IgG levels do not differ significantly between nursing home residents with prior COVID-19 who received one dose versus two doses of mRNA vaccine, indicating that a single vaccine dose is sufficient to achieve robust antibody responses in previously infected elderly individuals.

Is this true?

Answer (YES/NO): NO